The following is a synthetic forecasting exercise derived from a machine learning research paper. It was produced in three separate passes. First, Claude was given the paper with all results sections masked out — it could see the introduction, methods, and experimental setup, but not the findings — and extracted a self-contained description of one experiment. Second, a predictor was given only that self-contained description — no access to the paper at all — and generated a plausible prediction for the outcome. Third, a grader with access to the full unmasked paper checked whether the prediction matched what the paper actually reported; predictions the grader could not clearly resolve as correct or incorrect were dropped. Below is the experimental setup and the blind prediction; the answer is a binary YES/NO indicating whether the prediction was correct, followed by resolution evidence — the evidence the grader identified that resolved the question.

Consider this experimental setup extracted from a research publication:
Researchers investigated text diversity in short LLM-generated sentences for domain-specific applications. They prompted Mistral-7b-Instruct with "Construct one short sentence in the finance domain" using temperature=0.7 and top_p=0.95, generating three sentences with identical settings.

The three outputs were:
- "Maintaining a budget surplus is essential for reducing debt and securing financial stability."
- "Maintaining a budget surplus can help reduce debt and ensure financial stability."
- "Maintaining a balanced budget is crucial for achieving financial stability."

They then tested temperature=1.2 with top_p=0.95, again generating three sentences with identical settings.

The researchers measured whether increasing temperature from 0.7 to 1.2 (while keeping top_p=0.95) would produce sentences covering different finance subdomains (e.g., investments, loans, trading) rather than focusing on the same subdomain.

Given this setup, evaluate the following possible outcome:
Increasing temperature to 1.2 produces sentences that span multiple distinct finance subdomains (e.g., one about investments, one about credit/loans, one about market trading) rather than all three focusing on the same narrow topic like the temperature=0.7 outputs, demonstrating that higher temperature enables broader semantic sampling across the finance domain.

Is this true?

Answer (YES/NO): NO